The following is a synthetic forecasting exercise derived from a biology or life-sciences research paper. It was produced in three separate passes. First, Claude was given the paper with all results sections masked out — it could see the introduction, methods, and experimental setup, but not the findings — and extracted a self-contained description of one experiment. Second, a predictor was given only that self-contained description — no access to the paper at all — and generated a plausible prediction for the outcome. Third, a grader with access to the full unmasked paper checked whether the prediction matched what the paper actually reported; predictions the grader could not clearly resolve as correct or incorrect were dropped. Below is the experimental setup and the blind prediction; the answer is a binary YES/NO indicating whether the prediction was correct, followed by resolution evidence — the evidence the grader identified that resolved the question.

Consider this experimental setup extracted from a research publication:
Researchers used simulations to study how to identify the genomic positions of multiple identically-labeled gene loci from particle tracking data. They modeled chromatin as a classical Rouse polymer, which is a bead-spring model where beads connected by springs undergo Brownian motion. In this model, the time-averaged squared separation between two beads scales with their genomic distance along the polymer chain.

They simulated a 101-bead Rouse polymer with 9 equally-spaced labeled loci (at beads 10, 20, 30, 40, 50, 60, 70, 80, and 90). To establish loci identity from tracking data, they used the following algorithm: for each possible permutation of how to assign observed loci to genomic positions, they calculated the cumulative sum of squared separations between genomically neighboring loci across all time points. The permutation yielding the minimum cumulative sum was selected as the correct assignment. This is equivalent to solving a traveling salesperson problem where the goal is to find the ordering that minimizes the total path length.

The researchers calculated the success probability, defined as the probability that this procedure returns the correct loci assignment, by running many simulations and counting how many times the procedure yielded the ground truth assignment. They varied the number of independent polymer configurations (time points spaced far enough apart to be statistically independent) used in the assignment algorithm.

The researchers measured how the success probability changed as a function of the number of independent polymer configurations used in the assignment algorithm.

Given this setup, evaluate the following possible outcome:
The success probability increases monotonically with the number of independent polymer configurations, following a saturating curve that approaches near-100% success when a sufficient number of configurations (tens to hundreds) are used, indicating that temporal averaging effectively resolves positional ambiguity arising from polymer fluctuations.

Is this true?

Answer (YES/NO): NO